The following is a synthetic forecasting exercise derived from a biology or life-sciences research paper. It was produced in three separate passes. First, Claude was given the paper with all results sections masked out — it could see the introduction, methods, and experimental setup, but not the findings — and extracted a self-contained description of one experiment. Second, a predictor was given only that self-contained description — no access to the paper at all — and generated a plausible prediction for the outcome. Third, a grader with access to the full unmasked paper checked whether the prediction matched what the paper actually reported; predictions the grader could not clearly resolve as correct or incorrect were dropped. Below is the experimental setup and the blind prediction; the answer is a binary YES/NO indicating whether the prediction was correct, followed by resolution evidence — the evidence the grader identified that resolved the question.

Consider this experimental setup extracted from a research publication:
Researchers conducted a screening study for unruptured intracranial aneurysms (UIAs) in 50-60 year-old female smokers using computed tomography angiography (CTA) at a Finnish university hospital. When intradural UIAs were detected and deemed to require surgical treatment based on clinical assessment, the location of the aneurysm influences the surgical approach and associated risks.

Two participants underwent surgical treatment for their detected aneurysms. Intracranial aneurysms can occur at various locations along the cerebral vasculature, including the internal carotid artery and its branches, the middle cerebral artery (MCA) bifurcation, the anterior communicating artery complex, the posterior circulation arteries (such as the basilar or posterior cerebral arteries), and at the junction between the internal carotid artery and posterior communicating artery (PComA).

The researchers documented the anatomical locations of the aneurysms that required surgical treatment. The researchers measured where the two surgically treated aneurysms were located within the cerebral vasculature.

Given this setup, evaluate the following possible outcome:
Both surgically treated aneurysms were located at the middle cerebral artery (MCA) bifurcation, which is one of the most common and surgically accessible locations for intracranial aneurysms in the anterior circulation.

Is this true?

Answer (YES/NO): NO